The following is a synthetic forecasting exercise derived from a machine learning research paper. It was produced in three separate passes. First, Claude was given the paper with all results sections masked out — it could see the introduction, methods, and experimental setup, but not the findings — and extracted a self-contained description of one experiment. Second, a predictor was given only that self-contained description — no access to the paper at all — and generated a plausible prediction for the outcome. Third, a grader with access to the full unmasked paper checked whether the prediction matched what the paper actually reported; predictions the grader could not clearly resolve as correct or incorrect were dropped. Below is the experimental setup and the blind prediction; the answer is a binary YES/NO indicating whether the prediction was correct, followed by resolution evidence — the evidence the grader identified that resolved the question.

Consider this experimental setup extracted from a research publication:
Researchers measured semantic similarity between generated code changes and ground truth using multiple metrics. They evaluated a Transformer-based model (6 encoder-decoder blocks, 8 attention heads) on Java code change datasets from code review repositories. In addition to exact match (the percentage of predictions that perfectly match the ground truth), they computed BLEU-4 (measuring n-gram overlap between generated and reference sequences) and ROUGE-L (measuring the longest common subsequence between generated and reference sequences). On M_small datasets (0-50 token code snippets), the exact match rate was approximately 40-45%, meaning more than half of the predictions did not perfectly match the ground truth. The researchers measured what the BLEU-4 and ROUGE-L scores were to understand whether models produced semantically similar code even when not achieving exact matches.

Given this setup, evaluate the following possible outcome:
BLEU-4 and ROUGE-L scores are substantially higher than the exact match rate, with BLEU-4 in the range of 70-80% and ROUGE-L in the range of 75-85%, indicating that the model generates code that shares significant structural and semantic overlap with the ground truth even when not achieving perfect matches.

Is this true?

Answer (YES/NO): NO